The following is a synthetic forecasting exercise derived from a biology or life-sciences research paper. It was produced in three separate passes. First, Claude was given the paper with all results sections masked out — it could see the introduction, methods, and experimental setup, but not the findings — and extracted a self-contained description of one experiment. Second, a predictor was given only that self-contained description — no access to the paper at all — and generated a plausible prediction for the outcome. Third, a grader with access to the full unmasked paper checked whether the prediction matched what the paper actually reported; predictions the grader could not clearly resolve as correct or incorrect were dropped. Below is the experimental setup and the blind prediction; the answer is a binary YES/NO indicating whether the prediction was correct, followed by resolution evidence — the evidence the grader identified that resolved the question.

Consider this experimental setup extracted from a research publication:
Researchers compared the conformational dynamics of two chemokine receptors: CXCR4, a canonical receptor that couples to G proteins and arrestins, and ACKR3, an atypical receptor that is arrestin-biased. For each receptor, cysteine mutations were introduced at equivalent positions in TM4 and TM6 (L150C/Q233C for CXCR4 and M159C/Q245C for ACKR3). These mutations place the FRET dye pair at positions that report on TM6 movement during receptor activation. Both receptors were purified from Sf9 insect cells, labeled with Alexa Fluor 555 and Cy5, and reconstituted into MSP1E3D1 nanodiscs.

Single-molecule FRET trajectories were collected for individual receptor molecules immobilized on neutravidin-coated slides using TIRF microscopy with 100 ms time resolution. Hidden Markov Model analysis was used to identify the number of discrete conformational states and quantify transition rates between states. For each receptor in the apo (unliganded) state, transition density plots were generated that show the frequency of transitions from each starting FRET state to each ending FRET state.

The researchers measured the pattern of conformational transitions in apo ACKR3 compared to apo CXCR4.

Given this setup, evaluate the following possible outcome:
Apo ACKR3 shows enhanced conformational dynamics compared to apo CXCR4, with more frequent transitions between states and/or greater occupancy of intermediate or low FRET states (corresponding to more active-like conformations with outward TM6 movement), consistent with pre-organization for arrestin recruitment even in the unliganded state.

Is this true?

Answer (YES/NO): YES